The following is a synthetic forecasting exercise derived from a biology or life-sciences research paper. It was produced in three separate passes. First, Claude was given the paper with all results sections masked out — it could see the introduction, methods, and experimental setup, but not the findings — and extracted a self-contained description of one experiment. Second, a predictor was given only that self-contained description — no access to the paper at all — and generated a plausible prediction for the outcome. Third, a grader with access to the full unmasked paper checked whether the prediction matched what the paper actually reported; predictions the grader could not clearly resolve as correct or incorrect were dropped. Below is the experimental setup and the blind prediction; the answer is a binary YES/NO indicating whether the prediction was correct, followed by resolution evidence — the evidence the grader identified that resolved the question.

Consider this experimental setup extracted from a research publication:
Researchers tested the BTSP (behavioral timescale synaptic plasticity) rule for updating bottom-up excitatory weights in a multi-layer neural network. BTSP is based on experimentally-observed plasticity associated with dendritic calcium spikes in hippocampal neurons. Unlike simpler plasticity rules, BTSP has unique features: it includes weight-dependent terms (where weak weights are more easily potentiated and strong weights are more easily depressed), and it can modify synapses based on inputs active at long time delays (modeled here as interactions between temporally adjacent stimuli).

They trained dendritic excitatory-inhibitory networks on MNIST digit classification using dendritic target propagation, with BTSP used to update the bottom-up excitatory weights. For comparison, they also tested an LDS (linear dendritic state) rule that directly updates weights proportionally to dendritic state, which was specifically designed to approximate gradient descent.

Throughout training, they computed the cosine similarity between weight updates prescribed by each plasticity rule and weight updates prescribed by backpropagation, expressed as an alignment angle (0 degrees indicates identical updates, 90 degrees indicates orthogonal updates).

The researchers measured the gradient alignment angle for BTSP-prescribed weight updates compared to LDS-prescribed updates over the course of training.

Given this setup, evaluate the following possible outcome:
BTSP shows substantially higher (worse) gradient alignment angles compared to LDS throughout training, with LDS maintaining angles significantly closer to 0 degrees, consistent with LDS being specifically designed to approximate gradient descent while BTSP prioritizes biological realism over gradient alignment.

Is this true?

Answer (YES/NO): YES